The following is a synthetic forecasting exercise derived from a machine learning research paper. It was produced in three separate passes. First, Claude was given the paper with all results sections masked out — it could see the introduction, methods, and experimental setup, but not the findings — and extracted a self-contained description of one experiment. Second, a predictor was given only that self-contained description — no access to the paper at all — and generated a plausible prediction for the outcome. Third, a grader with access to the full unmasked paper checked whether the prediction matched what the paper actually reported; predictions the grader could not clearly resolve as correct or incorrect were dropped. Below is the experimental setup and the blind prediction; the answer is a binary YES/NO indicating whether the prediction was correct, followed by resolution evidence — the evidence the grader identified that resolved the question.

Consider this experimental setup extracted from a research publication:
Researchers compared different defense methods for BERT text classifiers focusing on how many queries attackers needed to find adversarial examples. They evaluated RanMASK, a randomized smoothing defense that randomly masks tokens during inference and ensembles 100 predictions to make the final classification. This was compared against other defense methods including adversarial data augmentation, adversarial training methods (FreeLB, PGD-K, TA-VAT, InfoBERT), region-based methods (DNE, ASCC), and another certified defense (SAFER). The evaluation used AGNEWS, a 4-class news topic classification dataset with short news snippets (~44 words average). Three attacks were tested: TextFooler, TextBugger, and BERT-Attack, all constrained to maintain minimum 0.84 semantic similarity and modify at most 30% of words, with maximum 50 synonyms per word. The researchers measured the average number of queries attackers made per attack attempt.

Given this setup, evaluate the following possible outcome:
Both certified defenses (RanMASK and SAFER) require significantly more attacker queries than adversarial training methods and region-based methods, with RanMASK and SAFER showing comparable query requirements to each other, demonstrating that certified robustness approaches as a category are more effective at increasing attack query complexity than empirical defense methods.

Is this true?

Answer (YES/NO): NO